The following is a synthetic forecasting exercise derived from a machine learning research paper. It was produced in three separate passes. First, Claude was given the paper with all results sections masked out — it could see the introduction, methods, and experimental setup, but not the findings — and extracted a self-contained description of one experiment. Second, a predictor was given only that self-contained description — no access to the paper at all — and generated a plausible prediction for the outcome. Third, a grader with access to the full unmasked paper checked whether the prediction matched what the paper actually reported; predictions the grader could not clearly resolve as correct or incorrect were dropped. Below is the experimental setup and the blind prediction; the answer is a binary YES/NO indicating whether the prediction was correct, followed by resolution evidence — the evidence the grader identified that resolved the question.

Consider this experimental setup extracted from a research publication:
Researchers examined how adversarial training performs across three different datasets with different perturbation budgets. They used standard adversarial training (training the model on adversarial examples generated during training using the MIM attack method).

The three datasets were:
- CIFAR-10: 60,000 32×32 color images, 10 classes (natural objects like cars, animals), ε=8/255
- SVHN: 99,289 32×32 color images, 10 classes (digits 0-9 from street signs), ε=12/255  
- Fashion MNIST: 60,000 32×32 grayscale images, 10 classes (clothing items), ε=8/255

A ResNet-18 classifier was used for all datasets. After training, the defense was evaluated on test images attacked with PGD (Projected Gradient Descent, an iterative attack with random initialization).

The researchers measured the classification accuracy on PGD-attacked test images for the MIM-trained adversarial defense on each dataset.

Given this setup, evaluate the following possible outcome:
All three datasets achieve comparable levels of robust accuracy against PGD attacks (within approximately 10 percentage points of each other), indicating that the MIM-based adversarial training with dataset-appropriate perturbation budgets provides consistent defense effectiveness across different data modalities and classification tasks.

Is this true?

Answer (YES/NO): NO